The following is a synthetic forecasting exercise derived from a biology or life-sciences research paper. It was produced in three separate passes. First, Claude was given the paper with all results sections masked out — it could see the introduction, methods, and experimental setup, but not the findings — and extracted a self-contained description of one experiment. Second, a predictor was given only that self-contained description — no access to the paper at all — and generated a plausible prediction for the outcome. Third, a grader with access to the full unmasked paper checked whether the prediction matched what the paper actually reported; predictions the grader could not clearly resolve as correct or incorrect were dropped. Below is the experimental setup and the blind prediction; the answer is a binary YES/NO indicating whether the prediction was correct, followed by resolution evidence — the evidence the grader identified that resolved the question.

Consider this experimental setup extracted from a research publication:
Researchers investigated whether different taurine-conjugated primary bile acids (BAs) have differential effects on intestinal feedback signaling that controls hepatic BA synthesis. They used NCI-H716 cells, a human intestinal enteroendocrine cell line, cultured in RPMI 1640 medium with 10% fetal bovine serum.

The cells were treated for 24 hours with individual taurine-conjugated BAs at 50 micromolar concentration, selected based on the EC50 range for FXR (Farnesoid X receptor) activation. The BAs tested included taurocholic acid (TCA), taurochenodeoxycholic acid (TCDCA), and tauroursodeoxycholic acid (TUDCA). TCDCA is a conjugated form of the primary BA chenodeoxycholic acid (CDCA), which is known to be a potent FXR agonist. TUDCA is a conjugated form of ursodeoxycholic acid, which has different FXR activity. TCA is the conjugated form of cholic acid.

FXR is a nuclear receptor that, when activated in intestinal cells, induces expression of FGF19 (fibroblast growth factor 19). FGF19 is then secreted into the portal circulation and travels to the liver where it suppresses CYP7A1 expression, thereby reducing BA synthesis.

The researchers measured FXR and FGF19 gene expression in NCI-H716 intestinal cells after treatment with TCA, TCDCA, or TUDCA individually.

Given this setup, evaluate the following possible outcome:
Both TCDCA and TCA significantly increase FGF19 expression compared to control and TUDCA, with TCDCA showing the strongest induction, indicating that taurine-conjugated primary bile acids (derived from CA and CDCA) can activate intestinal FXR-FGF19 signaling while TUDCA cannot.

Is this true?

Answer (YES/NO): NO